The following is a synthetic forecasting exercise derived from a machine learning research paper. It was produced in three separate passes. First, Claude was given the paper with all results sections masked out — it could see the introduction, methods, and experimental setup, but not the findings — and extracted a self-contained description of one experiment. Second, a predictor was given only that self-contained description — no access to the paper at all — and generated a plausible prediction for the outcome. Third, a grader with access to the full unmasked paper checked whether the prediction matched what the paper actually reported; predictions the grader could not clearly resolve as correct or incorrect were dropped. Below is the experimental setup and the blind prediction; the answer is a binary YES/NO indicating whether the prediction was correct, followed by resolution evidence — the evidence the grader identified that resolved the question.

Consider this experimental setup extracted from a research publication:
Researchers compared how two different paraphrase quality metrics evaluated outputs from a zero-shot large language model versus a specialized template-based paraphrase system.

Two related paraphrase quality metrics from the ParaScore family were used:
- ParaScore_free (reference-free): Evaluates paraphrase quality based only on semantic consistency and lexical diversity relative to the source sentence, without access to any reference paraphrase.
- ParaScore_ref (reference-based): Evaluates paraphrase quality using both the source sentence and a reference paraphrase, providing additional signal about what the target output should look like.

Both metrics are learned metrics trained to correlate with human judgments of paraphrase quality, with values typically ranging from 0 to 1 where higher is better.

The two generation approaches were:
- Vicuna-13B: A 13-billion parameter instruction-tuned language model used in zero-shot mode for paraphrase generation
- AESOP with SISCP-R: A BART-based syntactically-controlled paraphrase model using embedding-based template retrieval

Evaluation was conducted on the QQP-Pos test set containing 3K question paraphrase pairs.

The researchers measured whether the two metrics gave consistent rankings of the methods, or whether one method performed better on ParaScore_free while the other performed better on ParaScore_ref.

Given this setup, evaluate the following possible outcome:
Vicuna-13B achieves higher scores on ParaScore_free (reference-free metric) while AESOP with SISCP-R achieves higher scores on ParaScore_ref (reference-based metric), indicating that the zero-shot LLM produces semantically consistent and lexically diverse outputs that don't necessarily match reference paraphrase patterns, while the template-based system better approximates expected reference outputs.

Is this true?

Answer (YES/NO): YES